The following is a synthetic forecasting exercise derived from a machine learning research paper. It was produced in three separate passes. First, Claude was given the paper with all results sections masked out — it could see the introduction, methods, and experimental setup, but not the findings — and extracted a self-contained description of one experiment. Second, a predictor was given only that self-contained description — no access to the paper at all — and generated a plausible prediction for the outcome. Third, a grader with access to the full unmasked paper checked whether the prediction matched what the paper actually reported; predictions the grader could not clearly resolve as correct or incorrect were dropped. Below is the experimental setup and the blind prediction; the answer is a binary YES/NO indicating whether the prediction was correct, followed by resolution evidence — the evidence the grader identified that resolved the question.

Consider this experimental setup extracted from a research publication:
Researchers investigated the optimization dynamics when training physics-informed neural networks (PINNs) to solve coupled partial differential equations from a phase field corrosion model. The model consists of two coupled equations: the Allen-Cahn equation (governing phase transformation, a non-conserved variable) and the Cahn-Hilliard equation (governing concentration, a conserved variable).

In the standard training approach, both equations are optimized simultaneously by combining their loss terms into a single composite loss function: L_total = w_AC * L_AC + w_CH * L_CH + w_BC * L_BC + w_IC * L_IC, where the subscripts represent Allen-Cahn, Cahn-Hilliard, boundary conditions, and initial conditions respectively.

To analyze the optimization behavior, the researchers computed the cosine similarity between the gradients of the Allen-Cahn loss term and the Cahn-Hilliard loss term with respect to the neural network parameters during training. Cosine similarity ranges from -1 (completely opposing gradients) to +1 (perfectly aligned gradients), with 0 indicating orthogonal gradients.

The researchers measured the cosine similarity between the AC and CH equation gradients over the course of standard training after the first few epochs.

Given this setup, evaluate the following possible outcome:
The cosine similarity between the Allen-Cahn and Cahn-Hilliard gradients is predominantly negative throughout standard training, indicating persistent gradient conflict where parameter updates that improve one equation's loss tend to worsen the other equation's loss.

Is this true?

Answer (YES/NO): YES